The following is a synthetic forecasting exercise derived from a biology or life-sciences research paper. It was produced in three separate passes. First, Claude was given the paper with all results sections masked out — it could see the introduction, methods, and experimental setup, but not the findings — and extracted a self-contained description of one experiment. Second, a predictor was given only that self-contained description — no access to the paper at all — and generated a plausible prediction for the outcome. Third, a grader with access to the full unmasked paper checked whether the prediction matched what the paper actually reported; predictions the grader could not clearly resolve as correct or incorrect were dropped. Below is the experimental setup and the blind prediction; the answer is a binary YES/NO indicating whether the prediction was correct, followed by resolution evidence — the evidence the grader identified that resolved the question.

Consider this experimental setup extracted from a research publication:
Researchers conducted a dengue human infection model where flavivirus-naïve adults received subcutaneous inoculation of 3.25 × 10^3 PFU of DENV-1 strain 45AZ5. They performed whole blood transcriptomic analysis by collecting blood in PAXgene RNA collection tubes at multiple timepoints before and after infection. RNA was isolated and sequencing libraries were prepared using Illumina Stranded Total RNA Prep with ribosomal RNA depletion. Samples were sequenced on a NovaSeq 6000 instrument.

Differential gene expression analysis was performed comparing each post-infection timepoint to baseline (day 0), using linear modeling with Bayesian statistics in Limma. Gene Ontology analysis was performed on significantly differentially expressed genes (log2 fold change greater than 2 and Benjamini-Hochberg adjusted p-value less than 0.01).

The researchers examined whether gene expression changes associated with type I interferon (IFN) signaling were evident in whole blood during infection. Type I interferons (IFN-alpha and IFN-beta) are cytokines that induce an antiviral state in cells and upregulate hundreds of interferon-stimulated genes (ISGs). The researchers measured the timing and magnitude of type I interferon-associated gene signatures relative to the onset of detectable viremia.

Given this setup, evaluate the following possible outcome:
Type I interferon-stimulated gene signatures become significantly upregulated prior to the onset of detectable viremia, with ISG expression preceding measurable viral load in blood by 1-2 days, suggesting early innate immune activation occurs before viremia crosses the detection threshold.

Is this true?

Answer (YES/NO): NO